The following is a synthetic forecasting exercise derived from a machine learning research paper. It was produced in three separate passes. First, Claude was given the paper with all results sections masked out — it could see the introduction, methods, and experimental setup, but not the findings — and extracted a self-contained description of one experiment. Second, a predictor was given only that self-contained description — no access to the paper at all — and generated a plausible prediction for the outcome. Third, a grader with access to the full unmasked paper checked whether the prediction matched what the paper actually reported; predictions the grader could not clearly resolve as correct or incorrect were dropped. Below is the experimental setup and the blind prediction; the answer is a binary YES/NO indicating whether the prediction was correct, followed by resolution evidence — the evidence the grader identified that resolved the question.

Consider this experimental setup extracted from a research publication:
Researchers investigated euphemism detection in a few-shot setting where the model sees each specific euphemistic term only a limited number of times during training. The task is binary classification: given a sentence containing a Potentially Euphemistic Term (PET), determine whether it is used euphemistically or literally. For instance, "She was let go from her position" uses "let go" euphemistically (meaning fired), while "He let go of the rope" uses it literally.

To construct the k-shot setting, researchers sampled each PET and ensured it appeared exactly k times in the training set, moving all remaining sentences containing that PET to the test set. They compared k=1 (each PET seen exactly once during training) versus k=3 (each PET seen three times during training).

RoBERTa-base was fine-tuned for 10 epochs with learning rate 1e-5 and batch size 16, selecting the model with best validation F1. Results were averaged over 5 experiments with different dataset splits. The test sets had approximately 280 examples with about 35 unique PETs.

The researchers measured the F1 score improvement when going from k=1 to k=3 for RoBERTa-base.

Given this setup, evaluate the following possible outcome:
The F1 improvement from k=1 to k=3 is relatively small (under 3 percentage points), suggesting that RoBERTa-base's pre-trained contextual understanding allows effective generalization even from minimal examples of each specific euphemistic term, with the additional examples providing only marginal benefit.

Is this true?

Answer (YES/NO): NO